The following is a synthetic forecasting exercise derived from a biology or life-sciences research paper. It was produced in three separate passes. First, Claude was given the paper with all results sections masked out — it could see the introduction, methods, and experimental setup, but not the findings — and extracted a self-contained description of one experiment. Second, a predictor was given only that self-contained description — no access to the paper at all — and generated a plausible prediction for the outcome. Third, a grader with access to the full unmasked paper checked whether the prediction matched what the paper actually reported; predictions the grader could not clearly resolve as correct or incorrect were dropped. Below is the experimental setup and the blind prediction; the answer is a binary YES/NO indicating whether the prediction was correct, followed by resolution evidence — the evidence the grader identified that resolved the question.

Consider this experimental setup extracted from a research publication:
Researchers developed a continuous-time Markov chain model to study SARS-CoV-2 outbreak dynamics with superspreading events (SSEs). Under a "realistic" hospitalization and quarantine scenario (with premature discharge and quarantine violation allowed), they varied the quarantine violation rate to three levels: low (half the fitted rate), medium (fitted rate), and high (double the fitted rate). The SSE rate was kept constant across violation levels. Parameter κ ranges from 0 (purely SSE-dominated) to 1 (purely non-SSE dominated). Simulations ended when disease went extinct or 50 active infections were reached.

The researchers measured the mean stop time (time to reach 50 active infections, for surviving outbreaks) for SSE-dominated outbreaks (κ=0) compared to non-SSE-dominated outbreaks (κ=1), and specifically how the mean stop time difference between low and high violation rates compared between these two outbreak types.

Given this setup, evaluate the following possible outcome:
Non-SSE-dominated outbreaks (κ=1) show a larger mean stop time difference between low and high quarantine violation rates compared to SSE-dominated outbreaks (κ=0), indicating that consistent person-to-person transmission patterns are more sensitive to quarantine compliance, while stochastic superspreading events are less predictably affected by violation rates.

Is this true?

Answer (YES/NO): NO